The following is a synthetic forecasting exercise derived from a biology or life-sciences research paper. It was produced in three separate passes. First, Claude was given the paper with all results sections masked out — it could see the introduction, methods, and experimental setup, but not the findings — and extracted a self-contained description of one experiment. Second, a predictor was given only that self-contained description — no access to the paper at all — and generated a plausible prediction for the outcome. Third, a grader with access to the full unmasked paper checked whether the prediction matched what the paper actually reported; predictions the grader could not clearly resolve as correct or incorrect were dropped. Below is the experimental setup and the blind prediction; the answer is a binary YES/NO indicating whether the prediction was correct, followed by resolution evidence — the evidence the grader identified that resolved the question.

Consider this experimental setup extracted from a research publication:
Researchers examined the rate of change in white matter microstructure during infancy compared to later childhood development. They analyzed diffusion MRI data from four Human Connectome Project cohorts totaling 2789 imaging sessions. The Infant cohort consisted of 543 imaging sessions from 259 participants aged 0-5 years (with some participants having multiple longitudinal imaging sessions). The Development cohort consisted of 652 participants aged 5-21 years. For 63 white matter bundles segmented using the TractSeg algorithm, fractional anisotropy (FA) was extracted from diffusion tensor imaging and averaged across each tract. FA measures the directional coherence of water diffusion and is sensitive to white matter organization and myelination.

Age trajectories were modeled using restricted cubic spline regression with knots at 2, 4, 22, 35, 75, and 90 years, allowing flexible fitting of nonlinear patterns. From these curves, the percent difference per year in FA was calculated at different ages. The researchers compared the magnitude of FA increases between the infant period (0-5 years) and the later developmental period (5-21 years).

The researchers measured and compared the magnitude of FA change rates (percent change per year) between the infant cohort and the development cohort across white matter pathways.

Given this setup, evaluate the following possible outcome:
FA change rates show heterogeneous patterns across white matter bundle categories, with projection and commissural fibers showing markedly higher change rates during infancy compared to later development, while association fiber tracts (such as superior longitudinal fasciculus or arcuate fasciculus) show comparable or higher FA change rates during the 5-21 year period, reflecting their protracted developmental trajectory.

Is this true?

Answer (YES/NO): NO